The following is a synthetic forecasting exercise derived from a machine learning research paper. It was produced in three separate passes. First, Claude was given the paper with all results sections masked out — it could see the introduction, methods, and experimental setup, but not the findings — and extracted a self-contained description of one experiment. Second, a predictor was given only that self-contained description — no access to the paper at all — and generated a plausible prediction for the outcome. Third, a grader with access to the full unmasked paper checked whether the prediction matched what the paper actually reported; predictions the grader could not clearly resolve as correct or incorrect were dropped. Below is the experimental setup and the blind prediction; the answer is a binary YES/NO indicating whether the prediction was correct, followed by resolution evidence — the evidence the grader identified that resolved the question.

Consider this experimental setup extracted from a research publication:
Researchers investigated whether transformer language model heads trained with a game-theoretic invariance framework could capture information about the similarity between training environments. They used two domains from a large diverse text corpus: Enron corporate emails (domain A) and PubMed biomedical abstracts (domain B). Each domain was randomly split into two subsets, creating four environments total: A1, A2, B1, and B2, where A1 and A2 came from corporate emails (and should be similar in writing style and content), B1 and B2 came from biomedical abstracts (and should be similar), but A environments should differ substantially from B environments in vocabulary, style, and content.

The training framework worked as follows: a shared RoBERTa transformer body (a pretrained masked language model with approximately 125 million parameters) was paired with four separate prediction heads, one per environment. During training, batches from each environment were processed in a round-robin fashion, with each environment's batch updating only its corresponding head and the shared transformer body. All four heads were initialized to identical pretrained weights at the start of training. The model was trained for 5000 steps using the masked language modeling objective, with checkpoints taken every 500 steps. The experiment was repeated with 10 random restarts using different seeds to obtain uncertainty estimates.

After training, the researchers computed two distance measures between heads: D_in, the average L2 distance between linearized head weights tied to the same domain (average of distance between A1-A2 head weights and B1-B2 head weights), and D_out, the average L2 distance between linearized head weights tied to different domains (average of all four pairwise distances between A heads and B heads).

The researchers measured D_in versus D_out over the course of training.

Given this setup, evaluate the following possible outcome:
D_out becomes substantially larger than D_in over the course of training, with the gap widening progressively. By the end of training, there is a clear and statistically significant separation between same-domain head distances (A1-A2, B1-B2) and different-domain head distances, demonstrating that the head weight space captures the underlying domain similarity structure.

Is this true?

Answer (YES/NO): YES